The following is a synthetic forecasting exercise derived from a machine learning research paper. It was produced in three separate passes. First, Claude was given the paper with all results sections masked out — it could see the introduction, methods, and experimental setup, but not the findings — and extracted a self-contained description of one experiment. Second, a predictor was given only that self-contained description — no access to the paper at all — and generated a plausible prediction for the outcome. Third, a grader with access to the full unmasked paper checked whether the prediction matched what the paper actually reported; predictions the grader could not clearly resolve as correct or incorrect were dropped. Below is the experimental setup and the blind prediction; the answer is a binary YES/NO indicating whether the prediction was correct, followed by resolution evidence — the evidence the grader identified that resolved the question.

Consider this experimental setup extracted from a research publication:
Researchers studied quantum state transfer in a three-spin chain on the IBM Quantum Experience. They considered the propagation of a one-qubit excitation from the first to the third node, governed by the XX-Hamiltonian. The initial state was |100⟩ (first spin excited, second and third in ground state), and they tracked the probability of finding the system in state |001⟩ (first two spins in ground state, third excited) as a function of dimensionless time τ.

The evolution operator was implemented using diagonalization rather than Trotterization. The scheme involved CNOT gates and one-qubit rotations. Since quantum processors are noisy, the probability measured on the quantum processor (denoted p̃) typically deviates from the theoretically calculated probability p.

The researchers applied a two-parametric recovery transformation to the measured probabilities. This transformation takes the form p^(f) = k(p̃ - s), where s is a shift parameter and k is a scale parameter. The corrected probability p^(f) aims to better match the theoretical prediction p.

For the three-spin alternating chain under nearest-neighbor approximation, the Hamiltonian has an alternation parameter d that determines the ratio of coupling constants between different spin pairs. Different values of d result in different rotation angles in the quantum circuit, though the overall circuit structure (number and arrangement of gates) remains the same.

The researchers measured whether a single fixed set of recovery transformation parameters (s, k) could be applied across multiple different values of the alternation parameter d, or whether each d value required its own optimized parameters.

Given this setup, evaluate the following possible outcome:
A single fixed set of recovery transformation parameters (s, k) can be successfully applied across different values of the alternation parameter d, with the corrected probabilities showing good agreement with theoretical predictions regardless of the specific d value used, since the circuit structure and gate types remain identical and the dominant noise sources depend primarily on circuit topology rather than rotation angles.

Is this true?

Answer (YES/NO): NO